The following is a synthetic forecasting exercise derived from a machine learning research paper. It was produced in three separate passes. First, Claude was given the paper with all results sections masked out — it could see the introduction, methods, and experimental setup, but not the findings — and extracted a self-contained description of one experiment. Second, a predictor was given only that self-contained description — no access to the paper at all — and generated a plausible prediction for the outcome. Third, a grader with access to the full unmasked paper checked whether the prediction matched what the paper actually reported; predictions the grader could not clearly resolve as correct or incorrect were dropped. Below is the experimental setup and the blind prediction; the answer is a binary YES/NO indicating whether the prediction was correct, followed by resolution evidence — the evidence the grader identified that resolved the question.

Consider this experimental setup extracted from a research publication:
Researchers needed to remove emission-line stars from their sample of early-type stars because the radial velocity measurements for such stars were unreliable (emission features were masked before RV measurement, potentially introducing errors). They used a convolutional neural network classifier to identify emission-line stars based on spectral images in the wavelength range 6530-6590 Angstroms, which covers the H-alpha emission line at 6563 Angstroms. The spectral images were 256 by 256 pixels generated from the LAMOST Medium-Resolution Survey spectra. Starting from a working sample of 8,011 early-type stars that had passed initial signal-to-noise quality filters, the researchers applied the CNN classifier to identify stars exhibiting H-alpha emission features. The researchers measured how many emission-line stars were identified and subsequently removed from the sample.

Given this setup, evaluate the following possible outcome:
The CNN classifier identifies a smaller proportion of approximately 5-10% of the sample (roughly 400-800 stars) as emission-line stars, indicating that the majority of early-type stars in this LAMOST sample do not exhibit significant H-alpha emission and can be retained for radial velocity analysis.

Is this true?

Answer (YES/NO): NO